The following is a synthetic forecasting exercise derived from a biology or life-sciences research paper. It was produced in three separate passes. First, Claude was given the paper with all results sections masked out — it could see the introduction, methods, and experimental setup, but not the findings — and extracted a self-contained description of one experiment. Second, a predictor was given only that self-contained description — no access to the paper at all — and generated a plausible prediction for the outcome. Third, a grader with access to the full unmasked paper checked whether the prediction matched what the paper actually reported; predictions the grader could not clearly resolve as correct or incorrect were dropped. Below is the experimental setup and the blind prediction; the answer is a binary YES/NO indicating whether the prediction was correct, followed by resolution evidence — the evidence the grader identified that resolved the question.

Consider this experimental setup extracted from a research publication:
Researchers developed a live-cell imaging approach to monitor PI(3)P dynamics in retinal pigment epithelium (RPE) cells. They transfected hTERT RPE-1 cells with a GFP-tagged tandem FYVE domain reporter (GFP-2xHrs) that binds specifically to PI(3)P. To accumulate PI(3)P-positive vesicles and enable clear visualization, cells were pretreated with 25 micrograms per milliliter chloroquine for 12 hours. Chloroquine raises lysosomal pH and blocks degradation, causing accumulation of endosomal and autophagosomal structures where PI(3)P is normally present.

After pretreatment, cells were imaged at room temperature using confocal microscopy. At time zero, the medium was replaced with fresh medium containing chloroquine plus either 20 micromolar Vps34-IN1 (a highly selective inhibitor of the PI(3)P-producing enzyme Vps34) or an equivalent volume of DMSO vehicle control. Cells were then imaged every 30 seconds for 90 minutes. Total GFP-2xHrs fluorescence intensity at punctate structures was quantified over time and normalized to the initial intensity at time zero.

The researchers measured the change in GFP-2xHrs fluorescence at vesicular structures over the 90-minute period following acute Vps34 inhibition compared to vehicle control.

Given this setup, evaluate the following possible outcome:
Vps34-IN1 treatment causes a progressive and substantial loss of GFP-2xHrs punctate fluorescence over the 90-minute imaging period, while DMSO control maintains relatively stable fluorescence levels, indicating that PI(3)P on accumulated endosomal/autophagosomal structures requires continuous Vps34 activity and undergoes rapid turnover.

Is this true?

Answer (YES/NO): NO